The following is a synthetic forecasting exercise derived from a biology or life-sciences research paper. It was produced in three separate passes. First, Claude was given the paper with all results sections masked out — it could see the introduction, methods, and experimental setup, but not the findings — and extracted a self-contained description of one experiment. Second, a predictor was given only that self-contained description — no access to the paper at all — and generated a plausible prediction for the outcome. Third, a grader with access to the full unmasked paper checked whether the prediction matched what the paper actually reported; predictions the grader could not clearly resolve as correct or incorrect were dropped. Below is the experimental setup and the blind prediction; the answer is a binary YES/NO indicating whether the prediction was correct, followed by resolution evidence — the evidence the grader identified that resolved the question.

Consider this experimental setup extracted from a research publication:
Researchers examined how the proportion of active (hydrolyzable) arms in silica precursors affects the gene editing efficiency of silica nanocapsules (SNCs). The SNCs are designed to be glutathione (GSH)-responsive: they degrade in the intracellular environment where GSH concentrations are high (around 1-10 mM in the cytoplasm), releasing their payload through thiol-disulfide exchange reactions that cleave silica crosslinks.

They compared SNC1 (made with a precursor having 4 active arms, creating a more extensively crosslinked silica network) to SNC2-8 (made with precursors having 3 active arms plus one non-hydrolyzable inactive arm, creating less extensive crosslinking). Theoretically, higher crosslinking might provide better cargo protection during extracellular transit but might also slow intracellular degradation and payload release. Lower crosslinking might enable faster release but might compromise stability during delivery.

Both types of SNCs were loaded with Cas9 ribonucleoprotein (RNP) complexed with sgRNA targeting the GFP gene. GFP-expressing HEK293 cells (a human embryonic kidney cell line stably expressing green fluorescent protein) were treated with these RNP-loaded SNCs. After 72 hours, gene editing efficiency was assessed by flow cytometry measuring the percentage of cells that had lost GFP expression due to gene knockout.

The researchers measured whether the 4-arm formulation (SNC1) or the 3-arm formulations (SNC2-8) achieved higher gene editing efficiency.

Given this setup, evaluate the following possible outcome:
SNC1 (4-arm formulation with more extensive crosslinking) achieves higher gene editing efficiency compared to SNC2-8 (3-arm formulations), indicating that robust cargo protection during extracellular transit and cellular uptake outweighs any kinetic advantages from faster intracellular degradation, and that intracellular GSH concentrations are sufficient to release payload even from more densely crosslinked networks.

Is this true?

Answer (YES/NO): NO